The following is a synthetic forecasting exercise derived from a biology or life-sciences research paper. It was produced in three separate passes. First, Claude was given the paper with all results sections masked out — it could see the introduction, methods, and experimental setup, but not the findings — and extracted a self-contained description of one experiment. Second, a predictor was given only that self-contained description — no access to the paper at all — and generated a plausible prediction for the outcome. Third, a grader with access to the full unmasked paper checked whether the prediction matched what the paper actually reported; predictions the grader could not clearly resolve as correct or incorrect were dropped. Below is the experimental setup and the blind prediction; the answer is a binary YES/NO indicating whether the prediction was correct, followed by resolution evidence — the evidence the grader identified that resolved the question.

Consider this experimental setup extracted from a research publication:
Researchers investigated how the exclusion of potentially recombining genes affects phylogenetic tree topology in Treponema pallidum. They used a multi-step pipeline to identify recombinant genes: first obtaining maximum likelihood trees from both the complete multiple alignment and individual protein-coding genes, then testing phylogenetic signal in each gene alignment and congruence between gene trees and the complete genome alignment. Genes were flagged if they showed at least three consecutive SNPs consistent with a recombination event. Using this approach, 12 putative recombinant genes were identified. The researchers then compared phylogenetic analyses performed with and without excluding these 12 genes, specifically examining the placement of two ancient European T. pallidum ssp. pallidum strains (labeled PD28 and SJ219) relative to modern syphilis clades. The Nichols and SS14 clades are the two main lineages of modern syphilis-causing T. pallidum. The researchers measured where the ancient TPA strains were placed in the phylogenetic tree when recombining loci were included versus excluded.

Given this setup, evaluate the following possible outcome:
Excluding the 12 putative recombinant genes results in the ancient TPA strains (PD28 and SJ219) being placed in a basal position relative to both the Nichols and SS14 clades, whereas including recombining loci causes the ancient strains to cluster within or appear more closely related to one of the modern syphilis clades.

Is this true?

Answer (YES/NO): NO